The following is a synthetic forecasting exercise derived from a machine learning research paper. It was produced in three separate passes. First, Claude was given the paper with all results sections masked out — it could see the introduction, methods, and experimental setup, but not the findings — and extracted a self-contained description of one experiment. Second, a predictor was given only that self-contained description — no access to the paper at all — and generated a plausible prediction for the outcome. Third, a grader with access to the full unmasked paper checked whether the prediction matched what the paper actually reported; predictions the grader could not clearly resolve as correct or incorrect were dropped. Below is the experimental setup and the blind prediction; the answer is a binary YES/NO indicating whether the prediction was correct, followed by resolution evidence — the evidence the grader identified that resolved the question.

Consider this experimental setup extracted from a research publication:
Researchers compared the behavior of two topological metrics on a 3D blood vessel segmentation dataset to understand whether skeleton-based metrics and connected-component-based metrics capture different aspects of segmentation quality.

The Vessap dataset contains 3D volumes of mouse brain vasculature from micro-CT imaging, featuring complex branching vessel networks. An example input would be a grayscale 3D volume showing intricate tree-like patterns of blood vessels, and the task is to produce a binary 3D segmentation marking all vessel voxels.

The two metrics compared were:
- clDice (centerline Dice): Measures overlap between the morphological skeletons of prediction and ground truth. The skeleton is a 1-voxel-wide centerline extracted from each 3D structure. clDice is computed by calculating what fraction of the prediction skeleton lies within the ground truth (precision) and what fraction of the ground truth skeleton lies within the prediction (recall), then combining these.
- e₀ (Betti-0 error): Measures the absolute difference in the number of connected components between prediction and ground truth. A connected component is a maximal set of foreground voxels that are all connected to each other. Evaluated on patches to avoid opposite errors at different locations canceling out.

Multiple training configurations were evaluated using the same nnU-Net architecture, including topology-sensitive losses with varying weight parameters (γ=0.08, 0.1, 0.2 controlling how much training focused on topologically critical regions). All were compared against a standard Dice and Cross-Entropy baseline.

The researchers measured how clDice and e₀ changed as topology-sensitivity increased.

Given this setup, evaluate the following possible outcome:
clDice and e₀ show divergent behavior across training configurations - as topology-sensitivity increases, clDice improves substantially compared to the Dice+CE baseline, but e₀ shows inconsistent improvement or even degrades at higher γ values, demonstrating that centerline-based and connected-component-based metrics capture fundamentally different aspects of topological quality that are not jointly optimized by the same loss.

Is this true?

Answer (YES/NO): NO